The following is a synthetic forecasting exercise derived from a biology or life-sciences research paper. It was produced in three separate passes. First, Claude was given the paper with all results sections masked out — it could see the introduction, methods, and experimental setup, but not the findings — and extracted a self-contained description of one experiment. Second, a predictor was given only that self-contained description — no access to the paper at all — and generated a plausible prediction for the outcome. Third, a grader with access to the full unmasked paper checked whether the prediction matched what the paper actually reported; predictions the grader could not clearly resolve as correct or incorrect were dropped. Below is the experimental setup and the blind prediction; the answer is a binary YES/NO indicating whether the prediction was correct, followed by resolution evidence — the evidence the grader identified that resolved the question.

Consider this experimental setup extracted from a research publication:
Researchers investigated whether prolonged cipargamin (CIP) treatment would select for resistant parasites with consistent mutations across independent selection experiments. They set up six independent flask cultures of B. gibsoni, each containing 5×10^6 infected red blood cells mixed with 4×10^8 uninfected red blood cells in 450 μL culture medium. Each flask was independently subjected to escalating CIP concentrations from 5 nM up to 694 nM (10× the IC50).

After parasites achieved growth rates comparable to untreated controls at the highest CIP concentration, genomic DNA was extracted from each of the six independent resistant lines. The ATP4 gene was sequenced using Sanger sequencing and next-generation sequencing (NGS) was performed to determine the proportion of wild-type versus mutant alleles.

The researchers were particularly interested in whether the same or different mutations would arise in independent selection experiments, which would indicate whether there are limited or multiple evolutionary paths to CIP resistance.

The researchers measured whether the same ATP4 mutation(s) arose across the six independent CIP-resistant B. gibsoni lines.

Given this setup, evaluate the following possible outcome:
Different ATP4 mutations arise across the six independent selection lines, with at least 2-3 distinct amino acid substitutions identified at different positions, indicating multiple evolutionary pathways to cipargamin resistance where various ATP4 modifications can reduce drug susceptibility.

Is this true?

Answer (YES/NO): NO